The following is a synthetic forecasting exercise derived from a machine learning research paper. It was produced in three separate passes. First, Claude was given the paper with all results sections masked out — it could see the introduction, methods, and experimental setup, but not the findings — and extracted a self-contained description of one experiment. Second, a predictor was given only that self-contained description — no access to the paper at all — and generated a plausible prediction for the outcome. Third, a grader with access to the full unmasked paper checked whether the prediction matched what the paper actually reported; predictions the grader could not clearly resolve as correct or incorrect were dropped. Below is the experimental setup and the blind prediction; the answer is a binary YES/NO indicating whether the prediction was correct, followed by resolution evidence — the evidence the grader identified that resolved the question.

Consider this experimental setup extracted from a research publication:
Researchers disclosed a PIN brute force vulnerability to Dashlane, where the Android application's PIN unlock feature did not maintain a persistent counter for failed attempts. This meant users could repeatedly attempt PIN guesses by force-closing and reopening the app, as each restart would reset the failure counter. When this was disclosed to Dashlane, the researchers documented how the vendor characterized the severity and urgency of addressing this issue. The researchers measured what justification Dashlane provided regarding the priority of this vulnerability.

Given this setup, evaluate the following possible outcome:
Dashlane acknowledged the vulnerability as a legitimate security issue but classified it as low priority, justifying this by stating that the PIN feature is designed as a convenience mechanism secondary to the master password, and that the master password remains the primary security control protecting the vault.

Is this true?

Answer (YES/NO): NO